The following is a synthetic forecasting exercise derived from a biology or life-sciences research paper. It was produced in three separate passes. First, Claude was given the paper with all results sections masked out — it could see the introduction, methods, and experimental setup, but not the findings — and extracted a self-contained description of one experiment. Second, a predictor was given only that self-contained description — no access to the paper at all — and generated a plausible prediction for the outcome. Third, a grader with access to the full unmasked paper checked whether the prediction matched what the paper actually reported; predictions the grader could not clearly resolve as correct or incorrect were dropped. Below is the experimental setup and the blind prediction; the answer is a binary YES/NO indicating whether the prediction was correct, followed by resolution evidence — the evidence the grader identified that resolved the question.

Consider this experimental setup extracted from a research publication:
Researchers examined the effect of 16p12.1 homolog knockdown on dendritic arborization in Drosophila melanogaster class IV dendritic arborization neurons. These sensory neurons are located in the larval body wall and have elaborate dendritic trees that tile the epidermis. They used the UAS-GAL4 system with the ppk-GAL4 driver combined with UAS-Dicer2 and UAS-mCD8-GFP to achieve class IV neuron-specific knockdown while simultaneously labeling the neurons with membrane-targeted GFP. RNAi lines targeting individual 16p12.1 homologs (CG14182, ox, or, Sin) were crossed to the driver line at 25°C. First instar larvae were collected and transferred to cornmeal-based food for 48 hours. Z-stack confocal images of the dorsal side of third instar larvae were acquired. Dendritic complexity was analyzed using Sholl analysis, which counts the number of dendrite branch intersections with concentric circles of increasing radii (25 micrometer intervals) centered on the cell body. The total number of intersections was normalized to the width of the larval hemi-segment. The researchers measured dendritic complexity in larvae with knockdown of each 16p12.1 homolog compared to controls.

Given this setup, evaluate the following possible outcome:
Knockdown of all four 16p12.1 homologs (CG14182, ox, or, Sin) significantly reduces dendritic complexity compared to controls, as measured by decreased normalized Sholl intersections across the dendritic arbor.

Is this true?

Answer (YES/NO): NO